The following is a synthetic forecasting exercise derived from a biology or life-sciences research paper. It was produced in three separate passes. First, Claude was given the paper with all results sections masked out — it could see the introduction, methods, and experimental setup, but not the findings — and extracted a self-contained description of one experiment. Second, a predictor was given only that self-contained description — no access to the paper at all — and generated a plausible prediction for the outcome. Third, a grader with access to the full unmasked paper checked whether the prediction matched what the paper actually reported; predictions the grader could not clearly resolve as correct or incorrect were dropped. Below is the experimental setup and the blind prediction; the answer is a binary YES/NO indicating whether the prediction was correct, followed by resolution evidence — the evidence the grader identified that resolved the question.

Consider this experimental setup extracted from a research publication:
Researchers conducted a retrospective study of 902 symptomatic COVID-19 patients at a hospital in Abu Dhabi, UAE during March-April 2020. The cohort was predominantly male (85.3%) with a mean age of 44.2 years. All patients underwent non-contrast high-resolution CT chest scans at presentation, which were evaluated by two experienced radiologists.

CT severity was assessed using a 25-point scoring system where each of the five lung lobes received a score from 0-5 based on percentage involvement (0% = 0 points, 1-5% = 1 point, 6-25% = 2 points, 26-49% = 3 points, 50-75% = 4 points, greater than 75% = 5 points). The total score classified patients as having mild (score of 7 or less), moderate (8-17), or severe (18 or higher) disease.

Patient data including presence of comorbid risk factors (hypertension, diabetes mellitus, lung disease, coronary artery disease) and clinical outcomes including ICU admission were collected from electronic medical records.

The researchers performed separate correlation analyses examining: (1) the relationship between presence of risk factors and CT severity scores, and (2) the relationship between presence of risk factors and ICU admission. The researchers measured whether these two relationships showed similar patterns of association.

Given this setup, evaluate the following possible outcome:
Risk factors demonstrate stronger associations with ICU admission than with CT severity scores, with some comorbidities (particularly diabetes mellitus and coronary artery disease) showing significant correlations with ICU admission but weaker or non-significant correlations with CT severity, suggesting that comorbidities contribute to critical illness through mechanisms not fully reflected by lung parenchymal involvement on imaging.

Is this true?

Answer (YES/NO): YES